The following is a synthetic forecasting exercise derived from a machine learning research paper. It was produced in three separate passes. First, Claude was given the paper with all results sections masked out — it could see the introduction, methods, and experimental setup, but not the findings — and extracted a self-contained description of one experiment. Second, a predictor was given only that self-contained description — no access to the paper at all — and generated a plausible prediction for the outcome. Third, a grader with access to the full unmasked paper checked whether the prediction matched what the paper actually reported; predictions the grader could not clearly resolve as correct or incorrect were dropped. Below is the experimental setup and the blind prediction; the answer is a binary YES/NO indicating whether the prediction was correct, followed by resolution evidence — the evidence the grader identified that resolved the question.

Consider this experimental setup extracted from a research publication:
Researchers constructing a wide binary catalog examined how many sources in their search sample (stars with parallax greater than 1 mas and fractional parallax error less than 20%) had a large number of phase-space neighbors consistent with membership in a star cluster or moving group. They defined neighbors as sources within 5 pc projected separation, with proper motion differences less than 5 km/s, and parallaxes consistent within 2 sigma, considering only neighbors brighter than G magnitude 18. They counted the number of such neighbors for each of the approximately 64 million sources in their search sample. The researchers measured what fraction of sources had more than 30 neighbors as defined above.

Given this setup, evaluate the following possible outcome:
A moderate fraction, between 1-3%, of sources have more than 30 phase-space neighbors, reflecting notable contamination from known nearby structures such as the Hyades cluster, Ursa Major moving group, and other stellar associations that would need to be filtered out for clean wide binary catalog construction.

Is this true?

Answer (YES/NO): NO